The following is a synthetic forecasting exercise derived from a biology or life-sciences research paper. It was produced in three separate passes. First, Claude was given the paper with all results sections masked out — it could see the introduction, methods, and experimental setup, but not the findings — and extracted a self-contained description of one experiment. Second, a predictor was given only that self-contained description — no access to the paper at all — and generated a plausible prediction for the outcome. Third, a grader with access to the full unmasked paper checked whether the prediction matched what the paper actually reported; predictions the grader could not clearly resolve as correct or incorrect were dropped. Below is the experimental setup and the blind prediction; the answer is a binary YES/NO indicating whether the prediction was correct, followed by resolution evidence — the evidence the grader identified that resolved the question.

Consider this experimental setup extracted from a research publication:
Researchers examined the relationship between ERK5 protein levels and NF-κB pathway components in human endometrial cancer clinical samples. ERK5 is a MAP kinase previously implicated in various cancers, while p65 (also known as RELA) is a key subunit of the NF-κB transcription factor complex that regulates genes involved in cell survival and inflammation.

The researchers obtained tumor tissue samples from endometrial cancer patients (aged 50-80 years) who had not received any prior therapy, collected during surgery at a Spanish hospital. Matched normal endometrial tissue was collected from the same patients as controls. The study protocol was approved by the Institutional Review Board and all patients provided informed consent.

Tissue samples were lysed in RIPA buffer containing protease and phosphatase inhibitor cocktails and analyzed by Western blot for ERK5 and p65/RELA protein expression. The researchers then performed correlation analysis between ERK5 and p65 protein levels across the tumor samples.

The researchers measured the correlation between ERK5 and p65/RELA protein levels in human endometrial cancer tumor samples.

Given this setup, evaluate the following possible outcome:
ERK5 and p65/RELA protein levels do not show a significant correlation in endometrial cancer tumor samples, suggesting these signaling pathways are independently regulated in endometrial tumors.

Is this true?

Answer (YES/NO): NO